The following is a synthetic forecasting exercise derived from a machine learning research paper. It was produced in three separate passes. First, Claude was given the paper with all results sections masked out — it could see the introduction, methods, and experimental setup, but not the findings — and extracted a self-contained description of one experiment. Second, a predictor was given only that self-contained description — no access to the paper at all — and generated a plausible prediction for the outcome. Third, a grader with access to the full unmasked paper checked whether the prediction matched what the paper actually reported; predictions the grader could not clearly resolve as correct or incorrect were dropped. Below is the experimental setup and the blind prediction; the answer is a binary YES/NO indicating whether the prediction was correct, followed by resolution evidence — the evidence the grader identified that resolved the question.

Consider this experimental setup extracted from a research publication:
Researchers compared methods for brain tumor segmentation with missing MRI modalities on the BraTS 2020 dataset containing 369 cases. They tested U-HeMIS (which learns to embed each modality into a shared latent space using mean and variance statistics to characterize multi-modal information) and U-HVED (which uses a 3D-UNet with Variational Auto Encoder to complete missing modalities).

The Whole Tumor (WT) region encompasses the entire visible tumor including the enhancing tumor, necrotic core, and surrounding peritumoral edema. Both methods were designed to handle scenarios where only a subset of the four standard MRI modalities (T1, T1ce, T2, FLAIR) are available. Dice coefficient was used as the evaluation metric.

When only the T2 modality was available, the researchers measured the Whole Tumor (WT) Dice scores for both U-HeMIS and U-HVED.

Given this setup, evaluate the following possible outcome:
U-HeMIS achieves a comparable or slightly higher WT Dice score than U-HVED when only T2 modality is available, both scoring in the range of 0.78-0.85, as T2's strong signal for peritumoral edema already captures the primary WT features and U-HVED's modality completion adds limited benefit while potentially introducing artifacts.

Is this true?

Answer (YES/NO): NO